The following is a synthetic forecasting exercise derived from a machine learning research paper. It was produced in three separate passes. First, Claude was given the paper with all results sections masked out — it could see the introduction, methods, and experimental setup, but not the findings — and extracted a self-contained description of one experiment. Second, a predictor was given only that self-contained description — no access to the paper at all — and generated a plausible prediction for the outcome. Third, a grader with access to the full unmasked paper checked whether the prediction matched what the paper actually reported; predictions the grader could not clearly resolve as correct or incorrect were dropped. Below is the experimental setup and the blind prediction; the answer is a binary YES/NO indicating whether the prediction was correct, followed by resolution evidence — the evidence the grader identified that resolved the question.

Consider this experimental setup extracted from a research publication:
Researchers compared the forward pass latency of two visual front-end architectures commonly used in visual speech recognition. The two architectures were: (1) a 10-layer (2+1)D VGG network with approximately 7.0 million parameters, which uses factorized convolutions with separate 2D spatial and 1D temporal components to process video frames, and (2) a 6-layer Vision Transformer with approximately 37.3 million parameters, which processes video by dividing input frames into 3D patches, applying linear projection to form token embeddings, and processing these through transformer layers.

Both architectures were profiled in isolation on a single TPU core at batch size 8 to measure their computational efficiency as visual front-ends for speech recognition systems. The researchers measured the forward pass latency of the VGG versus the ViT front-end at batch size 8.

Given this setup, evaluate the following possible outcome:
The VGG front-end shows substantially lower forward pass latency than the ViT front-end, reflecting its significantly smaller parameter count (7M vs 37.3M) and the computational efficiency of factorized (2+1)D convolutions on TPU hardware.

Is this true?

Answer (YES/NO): YES